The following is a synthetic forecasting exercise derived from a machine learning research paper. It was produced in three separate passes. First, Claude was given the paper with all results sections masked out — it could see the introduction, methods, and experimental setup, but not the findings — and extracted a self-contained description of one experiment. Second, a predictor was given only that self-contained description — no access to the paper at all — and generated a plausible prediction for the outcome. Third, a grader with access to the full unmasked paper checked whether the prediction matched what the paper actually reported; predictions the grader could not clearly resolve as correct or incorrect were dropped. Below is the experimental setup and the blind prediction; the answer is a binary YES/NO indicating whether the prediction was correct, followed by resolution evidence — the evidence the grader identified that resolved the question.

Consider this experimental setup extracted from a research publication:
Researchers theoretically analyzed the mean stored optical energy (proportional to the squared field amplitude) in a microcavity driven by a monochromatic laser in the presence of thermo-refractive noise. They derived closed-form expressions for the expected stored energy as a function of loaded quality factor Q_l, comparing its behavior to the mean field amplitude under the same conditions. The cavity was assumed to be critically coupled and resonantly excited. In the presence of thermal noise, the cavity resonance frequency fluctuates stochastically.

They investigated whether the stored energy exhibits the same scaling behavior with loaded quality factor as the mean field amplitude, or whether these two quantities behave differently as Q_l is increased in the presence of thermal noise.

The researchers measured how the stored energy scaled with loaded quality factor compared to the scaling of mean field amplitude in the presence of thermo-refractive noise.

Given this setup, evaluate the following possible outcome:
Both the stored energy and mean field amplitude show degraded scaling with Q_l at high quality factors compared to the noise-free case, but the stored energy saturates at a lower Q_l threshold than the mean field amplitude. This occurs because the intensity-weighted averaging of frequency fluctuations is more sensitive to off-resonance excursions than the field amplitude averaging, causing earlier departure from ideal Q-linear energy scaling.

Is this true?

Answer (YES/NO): NO